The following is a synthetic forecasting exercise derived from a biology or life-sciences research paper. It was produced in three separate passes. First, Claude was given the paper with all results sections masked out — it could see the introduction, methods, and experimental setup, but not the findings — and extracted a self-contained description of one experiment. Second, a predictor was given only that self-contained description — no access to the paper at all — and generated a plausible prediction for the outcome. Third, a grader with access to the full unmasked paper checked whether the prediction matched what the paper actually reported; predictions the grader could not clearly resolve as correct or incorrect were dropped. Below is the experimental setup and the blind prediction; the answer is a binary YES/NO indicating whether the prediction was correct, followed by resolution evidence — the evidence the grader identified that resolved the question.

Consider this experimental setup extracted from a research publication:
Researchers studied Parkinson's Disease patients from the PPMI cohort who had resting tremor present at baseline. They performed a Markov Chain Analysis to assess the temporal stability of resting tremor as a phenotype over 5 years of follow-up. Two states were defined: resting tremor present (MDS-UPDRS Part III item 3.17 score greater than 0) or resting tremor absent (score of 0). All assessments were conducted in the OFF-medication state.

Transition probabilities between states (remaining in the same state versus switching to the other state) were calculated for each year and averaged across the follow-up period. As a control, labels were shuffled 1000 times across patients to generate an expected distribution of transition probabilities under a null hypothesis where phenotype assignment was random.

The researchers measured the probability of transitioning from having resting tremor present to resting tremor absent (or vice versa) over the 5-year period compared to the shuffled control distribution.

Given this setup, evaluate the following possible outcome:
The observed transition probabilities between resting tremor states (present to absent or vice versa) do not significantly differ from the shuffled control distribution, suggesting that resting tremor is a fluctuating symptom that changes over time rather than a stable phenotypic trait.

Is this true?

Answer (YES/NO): NO